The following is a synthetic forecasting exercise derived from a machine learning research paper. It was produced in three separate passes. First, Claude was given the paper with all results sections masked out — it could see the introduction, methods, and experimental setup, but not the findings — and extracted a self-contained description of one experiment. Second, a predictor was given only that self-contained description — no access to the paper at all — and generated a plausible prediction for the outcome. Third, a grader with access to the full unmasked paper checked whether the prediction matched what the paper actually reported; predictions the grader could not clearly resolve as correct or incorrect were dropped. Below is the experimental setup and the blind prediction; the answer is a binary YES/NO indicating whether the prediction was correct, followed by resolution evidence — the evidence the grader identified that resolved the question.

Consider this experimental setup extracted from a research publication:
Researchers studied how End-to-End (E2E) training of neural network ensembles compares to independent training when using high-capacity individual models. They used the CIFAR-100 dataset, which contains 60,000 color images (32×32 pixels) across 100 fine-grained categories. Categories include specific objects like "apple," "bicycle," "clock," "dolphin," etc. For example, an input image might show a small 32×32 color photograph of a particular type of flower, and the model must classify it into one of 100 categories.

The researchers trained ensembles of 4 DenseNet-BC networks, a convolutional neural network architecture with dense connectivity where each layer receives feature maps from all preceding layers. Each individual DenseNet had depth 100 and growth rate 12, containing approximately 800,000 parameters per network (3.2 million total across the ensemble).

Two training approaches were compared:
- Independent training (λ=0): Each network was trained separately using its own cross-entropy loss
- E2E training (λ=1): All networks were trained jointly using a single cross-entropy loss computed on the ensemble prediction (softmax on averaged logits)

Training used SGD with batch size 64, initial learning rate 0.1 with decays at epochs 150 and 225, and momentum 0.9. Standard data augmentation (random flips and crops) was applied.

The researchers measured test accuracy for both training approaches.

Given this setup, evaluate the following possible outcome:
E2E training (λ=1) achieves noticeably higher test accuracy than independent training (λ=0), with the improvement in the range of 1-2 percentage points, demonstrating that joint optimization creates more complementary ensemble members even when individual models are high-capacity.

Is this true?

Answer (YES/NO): NO